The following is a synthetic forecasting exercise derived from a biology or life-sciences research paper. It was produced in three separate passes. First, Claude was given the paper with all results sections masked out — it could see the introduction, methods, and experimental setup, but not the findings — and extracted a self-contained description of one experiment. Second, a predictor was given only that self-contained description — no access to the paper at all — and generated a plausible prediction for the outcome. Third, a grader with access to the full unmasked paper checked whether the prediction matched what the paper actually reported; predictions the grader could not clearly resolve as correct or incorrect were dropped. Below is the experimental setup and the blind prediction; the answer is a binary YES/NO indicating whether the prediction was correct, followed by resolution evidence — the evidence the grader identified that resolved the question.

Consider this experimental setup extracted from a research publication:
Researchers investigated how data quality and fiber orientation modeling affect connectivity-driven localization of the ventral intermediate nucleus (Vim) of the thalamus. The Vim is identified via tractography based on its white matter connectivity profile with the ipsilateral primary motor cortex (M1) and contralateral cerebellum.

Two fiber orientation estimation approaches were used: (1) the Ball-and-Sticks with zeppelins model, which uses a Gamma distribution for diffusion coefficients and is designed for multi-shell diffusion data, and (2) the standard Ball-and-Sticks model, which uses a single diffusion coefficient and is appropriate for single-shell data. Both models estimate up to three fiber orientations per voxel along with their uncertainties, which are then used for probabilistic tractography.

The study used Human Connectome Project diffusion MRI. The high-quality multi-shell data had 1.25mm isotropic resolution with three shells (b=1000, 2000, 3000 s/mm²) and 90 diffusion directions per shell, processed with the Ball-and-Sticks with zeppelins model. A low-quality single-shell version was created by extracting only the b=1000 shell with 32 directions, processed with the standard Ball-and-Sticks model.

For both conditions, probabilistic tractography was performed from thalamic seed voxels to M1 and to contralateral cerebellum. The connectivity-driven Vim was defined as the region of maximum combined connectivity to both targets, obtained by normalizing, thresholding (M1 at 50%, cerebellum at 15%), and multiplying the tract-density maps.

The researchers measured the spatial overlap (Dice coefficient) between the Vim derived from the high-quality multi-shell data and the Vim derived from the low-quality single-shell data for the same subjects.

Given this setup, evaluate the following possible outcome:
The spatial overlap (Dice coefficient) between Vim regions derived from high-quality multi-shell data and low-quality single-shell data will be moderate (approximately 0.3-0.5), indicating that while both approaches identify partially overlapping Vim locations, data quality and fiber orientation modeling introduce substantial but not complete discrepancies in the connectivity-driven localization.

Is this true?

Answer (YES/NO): NO